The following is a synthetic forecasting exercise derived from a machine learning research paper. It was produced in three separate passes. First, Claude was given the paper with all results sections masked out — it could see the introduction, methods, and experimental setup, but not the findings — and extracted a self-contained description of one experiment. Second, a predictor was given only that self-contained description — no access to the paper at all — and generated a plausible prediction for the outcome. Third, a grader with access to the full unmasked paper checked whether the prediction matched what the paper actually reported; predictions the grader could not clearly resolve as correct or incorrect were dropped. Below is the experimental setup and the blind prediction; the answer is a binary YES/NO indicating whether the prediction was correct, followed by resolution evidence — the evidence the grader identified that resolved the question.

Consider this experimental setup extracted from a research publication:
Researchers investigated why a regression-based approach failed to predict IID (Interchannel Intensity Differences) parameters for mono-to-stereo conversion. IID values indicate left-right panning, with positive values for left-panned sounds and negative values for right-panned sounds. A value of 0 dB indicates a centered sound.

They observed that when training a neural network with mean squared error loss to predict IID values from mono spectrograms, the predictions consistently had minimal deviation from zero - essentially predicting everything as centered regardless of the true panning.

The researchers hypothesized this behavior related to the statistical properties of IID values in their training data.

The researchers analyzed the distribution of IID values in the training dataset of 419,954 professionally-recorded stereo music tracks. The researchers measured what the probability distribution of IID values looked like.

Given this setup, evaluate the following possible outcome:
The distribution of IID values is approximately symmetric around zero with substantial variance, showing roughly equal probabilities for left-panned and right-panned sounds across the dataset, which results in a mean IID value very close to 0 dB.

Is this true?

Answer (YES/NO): YES